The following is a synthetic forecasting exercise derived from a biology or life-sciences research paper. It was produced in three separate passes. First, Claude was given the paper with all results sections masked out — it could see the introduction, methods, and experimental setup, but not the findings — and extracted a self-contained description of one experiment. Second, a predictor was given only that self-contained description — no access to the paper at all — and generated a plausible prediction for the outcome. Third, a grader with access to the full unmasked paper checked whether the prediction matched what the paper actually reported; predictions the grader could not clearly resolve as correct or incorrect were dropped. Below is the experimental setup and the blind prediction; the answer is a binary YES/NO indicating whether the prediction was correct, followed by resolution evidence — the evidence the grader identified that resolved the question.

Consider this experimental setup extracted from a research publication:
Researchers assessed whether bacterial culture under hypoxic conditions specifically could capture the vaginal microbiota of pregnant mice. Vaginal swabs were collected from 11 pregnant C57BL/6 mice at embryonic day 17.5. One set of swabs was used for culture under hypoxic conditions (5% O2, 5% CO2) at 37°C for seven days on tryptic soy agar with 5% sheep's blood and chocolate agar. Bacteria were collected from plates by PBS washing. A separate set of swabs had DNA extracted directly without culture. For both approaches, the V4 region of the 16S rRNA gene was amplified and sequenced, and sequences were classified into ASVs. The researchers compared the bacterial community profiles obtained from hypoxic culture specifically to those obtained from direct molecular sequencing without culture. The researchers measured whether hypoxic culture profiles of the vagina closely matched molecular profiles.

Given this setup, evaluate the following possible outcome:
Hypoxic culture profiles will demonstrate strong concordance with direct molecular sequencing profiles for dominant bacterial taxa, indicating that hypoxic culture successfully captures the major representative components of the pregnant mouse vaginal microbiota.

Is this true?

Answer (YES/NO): YES